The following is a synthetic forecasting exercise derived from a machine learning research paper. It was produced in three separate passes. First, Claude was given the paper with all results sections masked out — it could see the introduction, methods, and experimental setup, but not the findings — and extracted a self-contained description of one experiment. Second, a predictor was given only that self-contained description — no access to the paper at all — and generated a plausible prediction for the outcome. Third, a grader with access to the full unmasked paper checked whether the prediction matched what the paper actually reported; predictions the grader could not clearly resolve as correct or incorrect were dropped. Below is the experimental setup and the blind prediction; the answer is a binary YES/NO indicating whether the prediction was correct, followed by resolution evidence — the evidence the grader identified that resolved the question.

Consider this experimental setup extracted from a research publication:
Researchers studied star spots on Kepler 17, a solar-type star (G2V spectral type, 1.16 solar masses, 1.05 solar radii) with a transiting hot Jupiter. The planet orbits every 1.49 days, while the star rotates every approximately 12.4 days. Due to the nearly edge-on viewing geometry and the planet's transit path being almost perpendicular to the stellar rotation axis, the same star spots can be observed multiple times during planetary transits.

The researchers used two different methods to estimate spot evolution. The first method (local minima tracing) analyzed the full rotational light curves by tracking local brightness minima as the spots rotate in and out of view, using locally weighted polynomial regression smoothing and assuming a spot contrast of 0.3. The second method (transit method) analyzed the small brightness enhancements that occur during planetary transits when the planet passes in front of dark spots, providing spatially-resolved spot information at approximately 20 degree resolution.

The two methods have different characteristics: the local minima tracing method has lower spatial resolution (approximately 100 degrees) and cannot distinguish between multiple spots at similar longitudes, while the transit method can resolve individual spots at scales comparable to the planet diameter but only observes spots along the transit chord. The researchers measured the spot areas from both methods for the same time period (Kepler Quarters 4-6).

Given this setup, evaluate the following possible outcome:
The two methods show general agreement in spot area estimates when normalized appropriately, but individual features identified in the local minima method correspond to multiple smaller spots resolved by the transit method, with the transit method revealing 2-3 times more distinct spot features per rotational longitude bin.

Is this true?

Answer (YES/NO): YES